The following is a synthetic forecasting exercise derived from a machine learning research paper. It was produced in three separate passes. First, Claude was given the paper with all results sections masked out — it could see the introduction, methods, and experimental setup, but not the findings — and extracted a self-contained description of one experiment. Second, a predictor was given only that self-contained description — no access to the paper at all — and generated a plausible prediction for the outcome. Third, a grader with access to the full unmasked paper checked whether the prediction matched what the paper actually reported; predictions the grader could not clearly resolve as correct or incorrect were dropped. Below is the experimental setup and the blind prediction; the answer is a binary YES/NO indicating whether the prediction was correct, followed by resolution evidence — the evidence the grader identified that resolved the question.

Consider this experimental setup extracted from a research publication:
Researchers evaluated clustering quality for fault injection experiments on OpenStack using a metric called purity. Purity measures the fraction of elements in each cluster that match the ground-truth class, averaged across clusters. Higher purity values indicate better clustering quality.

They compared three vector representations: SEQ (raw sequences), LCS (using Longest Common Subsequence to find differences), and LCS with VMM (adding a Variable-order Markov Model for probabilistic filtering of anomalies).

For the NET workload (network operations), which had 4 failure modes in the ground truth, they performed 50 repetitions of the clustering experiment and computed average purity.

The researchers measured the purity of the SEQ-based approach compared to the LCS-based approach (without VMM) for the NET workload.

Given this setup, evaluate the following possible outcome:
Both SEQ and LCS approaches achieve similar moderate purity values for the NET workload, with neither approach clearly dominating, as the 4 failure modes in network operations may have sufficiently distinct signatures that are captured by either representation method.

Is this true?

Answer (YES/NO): YES